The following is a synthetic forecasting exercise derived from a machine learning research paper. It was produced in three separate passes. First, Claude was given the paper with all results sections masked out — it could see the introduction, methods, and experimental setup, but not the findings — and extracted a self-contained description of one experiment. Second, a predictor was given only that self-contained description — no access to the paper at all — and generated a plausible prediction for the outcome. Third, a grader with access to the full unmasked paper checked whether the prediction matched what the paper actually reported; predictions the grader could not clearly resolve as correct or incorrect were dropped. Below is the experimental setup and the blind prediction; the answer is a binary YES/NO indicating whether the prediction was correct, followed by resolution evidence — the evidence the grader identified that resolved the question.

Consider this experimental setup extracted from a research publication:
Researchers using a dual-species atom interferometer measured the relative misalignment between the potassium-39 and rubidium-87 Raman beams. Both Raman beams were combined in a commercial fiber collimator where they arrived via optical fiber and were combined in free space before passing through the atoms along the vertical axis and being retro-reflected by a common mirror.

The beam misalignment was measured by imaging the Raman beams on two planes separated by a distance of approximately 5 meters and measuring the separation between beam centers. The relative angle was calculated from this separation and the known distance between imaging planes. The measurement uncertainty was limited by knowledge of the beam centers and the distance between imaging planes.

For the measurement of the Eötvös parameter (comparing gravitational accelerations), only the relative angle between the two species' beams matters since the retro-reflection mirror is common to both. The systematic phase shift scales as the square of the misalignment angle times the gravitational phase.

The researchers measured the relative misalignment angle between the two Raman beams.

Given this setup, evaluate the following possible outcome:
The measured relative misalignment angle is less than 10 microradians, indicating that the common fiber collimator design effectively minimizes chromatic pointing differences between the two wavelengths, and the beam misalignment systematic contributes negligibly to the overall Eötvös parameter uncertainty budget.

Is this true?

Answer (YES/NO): NO